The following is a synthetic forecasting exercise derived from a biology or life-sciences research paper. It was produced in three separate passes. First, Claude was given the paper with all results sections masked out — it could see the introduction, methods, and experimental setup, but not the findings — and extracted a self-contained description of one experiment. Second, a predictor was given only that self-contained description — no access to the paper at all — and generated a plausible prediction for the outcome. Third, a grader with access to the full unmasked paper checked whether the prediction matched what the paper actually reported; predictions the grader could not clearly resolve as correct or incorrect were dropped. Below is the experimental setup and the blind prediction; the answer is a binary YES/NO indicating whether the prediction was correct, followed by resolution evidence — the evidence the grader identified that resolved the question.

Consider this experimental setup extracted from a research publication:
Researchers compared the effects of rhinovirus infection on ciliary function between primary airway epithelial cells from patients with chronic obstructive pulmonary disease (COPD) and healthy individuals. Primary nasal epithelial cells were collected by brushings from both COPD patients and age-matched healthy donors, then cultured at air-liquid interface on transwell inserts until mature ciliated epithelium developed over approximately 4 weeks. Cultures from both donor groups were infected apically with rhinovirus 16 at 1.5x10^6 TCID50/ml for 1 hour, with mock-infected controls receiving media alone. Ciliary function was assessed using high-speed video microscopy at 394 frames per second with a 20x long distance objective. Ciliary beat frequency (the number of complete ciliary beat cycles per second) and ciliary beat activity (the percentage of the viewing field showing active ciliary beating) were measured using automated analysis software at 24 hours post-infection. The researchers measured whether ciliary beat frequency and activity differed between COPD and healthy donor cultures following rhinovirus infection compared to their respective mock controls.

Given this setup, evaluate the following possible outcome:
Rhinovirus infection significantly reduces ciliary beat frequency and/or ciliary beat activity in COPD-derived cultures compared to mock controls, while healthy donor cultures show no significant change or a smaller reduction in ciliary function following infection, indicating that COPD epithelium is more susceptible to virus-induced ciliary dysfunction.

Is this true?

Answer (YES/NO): NO